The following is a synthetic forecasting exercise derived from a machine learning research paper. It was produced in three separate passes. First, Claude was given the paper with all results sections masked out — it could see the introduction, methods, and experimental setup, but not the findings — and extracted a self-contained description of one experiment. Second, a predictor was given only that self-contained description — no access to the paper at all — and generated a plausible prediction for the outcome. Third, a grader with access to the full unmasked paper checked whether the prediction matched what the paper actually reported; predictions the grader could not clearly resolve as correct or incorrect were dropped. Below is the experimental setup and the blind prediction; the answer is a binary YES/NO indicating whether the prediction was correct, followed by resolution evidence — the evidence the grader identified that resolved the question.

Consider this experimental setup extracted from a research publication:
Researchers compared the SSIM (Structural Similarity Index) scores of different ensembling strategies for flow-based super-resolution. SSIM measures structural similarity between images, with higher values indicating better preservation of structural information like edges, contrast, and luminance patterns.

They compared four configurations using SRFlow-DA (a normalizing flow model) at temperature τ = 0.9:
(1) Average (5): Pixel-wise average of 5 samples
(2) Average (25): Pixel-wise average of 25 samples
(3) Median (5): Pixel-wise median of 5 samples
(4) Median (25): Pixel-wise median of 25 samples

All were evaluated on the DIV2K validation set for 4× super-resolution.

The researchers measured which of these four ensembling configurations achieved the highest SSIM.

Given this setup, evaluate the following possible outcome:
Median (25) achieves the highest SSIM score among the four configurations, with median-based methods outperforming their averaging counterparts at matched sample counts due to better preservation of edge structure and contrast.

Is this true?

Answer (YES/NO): NO